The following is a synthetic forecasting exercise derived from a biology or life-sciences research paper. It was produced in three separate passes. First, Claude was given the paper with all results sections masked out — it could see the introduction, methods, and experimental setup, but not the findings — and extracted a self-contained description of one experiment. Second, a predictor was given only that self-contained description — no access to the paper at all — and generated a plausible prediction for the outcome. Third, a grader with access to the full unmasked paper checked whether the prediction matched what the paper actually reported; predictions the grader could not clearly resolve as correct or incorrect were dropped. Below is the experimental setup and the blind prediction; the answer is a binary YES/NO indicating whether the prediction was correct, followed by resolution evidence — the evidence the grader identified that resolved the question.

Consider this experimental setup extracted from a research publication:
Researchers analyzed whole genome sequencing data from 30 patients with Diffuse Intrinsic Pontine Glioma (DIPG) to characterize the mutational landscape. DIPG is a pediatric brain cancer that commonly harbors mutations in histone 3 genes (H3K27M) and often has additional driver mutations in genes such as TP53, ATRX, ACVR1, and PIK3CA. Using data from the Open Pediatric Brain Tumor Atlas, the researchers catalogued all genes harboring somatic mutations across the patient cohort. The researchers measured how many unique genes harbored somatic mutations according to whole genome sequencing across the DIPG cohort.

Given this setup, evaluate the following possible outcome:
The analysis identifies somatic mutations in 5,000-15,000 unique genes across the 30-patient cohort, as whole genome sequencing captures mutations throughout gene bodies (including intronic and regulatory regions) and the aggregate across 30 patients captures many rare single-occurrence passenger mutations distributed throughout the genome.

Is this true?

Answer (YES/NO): YES